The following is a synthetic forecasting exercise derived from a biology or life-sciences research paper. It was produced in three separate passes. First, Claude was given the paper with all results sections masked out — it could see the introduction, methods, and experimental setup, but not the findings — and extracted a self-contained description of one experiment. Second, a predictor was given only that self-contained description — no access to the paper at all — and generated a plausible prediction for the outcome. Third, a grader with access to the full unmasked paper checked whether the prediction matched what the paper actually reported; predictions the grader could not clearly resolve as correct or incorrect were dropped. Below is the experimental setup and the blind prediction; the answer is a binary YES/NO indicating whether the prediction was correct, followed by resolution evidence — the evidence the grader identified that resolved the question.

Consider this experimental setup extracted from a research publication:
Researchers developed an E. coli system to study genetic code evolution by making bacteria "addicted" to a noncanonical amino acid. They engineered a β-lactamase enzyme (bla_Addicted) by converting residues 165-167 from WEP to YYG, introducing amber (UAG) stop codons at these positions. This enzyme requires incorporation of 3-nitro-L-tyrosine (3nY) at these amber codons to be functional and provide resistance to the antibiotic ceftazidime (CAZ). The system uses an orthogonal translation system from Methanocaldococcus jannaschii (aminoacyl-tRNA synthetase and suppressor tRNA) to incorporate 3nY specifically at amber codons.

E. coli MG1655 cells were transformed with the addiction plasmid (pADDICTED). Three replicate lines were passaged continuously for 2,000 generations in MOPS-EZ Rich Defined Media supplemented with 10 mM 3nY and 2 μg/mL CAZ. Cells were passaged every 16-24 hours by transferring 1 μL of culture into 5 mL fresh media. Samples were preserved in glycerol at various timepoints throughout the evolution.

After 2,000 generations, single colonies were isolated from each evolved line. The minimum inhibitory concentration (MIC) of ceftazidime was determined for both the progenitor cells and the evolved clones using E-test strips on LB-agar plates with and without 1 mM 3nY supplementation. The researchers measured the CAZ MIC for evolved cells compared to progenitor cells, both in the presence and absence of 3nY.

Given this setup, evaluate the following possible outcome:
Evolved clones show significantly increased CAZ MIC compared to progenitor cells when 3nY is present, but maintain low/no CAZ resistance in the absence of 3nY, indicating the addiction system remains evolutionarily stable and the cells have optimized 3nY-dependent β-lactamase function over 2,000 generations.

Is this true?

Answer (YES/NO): YES